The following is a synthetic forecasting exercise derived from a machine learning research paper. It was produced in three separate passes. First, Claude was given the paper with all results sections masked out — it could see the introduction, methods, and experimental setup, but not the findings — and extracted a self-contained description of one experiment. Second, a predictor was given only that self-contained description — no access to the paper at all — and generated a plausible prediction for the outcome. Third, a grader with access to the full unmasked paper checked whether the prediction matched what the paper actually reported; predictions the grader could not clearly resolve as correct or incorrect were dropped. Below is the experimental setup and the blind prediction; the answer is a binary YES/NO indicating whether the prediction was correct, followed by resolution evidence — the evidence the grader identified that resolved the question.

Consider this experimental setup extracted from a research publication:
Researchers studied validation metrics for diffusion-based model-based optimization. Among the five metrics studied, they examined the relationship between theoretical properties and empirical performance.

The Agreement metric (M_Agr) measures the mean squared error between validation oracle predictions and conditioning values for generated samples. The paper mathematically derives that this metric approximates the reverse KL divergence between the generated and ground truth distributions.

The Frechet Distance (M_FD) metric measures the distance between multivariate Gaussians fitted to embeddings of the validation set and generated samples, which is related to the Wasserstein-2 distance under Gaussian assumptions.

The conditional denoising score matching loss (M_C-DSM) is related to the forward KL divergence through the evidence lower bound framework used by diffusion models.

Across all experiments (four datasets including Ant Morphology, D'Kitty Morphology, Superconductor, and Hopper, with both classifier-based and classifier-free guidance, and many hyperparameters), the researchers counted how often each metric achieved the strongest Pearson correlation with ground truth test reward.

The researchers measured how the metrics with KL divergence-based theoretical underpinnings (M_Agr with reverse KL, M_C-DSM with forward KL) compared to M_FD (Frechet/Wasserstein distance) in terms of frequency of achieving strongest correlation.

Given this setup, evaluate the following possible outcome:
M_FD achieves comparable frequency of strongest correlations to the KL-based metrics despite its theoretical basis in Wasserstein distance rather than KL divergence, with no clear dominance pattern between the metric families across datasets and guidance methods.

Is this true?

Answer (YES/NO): NO